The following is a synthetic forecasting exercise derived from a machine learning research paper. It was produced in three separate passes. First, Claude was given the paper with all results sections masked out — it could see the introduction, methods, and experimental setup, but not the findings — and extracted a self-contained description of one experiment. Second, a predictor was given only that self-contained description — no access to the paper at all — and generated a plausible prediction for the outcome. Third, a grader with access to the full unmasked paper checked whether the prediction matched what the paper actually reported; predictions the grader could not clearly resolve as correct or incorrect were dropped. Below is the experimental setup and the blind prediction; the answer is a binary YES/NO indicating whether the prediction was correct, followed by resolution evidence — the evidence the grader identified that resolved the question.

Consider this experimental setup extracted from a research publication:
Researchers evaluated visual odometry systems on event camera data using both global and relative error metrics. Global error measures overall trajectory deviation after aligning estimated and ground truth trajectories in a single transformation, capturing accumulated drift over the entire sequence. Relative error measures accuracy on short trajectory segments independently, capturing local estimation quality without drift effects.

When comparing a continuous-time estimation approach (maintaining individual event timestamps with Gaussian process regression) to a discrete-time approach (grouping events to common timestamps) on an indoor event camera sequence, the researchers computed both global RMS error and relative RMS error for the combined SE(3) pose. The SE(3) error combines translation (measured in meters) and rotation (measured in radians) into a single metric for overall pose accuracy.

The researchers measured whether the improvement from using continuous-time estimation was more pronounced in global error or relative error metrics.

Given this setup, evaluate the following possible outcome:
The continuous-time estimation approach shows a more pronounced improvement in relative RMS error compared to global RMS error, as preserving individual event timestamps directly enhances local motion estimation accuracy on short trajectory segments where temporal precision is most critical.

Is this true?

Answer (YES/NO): YES